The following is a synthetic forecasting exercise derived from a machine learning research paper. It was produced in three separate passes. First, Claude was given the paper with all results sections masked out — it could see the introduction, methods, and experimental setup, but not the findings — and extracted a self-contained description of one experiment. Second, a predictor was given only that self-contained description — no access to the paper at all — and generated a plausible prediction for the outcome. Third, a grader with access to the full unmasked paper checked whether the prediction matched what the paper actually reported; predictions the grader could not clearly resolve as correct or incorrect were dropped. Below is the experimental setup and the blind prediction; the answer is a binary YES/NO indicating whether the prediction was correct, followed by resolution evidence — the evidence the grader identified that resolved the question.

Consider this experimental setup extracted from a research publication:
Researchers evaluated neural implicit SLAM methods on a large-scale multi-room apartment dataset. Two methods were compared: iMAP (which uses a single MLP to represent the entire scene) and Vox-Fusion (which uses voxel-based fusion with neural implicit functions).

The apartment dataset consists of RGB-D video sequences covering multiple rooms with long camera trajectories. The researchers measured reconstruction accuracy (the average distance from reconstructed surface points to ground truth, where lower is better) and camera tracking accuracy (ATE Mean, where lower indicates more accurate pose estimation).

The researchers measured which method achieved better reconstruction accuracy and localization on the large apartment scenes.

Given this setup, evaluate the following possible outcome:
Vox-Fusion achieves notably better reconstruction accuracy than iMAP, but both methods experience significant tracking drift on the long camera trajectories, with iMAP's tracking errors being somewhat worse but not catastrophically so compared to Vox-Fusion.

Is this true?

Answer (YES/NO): NO